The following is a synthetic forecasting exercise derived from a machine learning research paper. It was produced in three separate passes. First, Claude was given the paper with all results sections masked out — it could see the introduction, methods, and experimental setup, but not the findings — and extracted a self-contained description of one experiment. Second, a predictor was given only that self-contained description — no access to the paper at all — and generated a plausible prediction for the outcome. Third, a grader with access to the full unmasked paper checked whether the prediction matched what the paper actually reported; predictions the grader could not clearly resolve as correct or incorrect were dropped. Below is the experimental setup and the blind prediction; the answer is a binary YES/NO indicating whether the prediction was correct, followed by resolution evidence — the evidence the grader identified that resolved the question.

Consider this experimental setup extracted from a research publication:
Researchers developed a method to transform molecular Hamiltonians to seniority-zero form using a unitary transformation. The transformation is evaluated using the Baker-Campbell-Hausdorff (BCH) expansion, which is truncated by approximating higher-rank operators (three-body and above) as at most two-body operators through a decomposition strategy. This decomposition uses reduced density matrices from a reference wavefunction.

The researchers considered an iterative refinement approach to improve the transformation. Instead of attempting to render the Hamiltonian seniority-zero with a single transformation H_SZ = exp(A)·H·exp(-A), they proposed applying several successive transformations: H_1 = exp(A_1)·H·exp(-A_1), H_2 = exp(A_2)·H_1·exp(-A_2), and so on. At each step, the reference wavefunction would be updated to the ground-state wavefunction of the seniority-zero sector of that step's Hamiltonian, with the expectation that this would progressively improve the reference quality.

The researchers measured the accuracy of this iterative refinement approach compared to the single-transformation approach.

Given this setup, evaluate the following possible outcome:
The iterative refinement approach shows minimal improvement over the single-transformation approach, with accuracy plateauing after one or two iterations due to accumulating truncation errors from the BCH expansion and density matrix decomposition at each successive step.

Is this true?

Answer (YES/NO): NO